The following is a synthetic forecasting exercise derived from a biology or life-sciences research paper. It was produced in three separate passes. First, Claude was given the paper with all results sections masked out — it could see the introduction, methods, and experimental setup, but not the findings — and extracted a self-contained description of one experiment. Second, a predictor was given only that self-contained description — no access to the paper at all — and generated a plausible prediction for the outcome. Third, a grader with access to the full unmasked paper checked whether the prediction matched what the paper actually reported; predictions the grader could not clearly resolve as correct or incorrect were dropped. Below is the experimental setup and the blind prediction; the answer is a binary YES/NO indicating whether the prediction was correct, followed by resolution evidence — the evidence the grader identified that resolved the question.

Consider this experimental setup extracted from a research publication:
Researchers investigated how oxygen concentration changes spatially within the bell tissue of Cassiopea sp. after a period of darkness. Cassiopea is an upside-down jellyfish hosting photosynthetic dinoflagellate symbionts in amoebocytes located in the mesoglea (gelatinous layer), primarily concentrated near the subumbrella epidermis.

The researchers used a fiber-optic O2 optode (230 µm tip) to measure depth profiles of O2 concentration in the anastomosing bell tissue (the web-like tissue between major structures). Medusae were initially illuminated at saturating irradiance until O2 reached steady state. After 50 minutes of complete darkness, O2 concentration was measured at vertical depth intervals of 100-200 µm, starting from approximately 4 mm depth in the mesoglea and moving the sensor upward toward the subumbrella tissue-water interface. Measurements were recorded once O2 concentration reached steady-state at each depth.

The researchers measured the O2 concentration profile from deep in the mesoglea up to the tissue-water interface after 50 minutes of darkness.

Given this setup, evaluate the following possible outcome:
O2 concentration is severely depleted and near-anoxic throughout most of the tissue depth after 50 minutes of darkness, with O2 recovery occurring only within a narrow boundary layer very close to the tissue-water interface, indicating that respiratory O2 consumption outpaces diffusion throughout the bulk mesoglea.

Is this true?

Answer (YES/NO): NO